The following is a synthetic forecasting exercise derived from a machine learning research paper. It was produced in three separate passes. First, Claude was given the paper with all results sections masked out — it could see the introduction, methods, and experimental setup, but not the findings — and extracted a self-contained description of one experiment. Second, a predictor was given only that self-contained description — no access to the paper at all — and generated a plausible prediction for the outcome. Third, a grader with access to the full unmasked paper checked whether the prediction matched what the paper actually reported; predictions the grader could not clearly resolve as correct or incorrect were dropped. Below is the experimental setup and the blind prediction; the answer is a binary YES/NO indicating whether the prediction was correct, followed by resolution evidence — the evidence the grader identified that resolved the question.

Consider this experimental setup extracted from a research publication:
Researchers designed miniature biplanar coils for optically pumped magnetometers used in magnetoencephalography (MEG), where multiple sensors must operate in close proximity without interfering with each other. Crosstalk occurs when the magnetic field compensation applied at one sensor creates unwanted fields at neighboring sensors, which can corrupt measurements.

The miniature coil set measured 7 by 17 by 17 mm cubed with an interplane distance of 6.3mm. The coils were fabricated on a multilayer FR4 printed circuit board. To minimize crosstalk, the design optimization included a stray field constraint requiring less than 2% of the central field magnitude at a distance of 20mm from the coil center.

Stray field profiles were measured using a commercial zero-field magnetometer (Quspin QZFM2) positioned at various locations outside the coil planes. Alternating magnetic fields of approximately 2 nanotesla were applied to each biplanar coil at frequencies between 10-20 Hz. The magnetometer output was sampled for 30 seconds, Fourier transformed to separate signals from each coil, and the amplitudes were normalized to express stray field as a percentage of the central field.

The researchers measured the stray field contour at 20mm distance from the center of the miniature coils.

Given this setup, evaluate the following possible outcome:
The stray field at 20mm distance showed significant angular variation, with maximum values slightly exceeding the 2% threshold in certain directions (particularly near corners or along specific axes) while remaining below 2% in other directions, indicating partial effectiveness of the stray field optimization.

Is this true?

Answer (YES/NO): NO